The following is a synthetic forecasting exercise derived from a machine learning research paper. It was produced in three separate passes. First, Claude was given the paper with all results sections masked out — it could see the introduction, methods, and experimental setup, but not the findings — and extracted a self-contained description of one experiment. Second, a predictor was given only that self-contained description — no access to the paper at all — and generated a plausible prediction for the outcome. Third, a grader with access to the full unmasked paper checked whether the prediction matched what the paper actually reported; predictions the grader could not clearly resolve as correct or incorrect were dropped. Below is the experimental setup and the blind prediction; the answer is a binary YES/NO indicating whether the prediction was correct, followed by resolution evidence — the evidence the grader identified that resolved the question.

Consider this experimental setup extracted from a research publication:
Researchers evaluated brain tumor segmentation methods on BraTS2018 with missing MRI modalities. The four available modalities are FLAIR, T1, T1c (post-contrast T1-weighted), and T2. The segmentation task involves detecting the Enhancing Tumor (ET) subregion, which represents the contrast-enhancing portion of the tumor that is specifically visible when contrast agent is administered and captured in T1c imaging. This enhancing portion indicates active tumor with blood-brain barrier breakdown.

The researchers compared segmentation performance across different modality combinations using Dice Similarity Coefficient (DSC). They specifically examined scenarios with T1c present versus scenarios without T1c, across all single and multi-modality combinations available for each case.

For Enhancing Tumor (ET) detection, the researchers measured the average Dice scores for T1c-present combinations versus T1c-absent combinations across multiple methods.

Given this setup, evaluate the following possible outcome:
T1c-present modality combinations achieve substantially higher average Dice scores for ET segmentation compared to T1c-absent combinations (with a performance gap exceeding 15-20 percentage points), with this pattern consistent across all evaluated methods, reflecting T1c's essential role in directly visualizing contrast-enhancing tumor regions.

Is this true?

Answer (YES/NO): YES